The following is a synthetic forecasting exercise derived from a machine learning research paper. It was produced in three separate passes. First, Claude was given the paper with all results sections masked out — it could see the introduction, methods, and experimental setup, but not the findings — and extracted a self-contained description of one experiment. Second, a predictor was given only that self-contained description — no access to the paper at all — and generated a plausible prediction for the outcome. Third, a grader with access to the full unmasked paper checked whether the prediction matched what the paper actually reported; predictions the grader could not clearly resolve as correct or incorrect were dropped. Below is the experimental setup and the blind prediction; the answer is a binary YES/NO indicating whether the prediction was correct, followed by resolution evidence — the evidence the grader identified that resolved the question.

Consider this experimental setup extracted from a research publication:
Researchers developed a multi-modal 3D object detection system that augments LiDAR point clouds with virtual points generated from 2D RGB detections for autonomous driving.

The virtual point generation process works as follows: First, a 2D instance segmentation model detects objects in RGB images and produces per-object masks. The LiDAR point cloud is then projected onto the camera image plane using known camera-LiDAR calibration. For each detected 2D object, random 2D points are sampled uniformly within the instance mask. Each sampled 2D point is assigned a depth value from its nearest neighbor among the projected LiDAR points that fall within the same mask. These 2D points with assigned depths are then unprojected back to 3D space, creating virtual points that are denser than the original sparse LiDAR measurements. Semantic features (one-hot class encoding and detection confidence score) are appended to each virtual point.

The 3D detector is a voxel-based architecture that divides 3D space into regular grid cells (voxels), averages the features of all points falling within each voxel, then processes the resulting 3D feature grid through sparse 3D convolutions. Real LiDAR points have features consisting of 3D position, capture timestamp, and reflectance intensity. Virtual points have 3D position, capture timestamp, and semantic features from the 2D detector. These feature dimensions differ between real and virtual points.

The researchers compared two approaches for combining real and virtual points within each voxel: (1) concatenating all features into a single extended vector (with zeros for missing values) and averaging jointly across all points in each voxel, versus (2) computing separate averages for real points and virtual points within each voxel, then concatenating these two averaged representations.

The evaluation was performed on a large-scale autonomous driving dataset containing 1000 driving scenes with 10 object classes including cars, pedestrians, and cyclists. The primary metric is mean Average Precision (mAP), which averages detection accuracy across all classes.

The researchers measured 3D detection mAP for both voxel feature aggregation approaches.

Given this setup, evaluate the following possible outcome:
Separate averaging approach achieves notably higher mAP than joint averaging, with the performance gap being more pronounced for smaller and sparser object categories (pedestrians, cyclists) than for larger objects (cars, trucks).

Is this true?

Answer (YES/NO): NO